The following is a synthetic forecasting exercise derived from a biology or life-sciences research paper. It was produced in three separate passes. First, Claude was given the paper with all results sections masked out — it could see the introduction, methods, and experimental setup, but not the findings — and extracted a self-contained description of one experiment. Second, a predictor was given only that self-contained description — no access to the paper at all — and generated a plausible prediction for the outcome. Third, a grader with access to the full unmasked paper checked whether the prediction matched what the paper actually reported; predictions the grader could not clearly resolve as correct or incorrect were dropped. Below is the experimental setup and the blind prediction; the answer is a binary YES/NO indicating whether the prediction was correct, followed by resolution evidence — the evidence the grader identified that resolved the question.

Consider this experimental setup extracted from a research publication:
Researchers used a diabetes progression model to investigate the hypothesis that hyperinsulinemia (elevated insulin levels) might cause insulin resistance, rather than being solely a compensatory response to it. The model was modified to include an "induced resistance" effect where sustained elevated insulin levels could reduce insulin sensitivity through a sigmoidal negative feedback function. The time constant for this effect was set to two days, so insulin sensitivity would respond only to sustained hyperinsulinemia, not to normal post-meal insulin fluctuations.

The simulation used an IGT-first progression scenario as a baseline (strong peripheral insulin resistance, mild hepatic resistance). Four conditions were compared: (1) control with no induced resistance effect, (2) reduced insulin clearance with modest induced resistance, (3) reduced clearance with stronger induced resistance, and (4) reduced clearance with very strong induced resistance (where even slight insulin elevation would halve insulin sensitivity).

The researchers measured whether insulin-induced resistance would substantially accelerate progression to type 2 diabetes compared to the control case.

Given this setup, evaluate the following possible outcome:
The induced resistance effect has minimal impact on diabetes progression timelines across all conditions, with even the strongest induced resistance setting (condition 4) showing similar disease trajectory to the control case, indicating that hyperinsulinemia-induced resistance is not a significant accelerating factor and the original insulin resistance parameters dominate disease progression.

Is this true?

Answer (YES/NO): NO